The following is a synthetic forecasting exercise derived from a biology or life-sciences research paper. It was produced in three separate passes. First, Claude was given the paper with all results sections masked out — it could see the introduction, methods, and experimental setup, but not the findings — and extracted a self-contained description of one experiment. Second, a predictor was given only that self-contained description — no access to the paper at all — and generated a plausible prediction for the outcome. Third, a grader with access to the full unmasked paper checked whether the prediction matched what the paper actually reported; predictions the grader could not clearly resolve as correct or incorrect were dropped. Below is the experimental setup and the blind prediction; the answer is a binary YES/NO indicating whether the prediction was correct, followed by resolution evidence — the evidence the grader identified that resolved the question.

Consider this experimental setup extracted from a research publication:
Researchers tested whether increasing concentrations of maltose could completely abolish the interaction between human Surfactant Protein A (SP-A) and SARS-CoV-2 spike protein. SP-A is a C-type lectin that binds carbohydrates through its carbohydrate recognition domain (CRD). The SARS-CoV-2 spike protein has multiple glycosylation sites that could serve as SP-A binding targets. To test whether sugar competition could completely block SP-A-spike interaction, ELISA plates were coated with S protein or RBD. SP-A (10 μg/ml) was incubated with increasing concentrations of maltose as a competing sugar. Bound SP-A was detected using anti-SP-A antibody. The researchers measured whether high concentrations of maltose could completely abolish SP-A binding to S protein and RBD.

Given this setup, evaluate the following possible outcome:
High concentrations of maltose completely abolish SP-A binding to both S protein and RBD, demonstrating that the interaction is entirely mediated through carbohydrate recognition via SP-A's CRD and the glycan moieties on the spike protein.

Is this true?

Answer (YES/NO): NO